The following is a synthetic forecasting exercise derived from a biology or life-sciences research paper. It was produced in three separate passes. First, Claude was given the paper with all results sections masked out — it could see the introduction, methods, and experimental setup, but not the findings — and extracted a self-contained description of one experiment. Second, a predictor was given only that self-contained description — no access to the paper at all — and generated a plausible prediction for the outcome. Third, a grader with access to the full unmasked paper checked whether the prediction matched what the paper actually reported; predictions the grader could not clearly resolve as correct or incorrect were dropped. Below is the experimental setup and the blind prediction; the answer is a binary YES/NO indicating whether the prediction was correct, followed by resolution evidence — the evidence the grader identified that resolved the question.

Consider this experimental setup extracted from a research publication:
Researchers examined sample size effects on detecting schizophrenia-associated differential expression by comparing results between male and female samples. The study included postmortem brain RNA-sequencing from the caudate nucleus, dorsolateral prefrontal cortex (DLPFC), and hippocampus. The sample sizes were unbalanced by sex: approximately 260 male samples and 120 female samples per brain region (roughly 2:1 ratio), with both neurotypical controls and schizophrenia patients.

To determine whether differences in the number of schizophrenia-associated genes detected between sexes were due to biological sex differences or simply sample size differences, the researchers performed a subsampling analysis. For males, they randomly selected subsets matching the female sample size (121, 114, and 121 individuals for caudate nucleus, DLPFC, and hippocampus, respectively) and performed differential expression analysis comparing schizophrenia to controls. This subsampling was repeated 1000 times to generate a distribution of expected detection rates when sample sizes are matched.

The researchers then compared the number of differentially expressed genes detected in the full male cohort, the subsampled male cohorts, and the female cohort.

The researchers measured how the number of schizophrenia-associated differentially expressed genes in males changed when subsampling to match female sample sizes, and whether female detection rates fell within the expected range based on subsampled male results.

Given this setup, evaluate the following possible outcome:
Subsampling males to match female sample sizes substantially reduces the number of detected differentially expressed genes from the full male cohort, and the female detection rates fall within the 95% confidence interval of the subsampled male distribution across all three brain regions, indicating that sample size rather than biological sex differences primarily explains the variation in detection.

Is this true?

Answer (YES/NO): YES